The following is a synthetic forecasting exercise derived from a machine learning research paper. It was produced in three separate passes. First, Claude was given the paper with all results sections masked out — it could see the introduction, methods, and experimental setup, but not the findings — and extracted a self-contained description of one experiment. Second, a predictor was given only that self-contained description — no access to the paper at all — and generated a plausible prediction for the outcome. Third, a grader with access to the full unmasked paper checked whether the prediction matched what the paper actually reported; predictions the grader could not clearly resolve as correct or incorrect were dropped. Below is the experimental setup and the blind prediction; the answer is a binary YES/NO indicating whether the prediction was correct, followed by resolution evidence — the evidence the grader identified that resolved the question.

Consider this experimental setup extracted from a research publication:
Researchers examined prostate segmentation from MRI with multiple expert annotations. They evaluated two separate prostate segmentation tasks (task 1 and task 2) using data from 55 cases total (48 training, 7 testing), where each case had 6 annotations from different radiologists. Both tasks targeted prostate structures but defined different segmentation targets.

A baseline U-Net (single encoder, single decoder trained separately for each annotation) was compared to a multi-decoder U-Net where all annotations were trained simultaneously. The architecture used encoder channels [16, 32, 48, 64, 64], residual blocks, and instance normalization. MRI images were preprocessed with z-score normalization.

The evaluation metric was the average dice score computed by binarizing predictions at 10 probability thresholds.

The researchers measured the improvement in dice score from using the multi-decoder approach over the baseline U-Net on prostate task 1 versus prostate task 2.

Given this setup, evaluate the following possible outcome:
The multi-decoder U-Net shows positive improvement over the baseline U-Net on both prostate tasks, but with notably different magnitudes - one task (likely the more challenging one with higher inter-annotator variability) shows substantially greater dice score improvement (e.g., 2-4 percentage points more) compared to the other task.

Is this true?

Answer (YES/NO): NO